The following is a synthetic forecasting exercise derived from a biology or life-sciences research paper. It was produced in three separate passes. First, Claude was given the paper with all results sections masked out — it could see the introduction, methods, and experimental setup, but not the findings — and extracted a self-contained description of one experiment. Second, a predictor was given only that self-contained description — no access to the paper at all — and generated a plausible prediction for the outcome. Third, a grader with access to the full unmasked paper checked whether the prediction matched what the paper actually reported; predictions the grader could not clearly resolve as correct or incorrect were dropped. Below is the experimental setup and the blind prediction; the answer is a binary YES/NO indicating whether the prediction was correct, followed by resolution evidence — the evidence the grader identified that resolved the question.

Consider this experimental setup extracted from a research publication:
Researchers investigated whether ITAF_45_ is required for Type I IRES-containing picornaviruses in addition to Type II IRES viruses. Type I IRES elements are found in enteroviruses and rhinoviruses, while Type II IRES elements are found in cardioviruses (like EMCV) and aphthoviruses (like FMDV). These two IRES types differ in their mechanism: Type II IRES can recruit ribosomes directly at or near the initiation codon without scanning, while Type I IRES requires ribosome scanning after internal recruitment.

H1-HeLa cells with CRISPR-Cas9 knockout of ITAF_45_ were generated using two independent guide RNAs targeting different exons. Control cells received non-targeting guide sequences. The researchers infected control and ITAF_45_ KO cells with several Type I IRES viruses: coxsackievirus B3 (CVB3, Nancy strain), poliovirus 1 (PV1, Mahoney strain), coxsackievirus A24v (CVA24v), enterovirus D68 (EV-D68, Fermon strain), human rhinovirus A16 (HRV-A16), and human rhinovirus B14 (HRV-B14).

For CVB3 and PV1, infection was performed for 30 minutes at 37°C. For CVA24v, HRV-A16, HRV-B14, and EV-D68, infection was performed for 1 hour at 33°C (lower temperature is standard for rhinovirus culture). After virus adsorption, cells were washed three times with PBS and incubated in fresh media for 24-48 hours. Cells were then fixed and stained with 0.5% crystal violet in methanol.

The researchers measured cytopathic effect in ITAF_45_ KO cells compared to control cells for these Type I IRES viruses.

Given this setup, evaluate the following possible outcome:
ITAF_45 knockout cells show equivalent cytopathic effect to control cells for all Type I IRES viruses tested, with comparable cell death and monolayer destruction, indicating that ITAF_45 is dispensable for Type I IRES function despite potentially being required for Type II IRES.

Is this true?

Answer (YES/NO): YES